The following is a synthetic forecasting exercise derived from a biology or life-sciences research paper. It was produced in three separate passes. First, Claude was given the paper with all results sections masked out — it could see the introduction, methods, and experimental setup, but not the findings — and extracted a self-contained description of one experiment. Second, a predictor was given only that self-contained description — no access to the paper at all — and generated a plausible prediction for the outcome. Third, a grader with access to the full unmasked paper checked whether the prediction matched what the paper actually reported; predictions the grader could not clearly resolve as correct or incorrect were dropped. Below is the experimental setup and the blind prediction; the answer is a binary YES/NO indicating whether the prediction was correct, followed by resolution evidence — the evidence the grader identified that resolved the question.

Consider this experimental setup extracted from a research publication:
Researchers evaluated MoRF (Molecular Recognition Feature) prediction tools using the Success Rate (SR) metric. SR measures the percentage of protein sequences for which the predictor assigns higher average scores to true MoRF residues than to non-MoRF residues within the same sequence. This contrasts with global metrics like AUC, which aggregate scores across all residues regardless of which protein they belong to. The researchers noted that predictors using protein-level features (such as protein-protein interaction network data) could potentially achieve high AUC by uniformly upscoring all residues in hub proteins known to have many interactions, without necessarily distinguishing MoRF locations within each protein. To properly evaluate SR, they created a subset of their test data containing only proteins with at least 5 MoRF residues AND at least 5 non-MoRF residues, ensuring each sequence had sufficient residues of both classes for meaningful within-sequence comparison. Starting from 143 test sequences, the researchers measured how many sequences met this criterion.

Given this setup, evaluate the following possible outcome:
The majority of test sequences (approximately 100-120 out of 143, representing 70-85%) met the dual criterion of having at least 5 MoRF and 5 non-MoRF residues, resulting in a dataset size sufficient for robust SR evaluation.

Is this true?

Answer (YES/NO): YES